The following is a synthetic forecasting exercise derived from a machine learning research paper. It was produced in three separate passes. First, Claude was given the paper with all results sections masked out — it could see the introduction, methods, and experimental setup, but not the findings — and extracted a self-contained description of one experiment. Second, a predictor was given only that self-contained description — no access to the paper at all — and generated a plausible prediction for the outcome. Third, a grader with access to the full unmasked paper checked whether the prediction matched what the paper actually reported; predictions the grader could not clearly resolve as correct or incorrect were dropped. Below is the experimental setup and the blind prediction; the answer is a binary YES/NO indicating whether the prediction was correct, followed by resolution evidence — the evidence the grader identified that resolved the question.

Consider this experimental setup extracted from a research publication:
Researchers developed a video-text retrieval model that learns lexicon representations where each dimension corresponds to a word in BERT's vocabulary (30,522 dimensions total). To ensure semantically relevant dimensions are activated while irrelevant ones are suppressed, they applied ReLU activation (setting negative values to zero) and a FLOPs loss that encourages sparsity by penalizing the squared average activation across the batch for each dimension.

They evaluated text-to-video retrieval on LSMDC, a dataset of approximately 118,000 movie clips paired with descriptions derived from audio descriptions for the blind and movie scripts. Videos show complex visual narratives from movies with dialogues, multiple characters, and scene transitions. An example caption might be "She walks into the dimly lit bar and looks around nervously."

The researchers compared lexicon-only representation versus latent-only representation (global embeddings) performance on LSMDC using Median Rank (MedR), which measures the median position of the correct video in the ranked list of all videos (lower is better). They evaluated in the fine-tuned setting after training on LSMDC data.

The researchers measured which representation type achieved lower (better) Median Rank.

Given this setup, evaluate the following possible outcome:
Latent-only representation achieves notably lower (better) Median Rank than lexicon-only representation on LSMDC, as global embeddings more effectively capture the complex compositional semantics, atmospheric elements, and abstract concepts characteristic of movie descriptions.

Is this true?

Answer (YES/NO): NO